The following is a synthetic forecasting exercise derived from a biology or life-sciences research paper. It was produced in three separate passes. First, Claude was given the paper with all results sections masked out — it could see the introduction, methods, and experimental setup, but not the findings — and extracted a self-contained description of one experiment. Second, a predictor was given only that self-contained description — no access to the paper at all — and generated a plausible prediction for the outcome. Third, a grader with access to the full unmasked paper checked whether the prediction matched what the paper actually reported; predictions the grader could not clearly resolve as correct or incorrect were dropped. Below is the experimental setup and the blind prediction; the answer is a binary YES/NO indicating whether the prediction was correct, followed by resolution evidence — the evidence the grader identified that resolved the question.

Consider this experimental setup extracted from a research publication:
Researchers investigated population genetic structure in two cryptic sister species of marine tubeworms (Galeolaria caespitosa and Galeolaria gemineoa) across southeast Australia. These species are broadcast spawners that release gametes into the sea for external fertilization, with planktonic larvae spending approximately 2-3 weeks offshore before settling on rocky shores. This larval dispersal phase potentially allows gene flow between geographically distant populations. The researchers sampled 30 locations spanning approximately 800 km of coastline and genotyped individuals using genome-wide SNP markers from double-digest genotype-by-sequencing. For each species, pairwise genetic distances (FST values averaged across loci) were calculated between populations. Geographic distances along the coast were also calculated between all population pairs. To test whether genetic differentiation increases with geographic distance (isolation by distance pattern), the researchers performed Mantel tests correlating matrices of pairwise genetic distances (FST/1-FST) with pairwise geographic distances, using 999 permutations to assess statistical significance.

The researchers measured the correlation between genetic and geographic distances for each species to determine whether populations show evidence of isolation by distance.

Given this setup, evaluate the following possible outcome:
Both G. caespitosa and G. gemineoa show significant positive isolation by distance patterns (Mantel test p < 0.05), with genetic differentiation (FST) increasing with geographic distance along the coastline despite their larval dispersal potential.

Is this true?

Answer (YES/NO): NO